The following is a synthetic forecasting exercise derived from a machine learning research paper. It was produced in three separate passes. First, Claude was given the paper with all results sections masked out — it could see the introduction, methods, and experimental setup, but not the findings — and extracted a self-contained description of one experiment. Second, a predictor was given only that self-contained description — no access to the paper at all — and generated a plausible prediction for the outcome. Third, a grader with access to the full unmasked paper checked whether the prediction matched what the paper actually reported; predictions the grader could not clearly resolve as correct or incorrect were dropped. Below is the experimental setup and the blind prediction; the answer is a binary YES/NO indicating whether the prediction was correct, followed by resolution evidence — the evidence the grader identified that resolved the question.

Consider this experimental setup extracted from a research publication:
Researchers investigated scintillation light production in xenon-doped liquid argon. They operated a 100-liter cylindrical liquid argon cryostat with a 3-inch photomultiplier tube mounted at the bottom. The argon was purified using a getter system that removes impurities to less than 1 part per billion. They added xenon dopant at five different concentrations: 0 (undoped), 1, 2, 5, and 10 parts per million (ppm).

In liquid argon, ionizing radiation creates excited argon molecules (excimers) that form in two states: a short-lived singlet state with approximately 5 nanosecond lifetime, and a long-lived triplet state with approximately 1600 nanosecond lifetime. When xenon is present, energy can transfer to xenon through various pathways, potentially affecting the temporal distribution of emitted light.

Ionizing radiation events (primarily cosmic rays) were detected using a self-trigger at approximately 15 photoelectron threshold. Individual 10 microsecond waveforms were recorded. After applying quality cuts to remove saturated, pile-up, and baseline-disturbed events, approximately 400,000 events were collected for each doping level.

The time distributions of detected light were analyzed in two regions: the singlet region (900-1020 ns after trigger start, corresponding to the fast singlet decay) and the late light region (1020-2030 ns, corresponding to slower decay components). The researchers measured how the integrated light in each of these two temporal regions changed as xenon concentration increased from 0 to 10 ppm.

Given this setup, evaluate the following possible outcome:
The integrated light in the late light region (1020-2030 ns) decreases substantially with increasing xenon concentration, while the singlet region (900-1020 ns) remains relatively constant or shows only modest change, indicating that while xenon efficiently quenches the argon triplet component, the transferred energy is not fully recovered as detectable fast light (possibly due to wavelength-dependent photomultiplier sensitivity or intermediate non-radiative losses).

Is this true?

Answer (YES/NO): NO